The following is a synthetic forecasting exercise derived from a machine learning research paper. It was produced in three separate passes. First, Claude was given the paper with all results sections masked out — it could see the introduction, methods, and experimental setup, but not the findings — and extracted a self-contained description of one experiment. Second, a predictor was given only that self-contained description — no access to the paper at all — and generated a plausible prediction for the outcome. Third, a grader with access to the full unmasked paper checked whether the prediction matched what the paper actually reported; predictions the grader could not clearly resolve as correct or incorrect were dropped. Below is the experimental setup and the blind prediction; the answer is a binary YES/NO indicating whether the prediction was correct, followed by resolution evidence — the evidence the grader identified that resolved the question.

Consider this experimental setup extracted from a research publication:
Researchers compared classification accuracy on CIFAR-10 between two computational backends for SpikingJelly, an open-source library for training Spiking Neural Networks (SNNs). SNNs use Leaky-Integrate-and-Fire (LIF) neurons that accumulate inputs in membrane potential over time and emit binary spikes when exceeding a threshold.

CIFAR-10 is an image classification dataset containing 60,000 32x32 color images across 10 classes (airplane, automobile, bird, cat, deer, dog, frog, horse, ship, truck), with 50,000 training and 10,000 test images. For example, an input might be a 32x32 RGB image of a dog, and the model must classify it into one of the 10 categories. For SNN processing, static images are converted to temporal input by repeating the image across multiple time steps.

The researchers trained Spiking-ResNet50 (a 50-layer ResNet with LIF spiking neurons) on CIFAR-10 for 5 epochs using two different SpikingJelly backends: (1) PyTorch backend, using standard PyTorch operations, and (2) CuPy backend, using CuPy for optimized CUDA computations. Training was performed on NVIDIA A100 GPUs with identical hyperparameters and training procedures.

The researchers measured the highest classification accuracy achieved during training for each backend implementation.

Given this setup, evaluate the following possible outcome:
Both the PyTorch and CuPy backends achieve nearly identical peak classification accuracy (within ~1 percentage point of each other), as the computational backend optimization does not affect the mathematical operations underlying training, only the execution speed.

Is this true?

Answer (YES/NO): NO